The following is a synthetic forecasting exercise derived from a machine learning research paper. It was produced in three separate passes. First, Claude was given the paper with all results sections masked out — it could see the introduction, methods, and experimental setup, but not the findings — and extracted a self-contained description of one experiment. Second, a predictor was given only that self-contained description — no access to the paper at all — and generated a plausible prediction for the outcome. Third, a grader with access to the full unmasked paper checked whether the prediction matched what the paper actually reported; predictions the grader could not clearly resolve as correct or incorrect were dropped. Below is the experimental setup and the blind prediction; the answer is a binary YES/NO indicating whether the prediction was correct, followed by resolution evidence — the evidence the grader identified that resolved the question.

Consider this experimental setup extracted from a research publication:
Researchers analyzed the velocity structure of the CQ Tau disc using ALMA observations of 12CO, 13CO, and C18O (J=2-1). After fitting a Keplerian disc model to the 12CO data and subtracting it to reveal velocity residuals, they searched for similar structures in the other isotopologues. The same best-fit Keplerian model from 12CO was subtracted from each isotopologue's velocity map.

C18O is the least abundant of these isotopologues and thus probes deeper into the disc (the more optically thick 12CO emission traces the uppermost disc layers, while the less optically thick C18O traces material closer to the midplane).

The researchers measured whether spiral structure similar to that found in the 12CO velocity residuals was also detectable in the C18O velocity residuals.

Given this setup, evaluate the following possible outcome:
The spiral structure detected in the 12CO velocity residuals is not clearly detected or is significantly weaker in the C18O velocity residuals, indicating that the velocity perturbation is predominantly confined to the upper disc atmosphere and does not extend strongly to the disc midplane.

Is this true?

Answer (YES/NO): YES